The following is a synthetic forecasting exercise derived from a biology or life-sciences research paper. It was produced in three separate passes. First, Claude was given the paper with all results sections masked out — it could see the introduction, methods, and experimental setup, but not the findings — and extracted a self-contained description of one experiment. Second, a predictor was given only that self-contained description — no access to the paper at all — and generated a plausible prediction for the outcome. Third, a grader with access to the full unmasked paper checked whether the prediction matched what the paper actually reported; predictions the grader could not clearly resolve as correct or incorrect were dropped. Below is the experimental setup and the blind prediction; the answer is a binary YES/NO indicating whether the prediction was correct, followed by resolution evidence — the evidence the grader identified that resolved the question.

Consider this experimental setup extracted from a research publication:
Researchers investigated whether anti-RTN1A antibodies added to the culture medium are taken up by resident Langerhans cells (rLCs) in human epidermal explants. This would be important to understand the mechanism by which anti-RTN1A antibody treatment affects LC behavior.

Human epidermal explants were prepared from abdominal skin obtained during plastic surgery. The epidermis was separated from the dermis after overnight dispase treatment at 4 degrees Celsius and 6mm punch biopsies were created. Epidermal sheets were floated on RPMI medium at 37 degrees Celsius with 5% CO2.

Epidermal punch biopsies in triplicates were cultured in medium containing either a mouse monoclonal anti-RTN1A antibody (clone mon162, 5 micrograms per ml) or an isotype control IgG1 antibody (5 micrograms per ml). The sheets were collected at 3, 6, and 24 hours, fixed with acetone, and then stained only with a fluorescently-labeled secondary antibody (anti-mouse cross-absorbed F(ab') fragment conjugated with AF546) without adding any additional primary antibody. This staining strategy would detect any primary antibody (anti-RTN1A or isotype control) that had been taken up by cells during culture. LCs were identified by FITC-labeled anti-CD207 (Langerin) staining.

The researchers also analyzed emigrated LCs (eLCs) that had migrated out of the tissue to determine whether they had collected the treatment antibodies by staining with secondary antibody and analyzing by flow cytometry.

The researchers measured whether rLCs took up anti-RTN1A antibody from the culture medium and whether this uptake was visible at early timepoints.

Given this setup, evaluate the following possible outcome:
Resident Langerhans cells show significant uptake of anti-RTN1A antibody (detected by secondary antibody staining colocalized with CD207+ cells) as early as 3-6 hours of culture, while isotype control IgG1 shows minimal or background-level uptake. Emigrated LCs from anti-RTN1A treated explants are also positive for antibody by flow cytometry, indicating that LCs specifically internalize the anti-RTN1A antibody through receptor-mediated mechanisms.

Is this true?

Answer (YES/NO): NO